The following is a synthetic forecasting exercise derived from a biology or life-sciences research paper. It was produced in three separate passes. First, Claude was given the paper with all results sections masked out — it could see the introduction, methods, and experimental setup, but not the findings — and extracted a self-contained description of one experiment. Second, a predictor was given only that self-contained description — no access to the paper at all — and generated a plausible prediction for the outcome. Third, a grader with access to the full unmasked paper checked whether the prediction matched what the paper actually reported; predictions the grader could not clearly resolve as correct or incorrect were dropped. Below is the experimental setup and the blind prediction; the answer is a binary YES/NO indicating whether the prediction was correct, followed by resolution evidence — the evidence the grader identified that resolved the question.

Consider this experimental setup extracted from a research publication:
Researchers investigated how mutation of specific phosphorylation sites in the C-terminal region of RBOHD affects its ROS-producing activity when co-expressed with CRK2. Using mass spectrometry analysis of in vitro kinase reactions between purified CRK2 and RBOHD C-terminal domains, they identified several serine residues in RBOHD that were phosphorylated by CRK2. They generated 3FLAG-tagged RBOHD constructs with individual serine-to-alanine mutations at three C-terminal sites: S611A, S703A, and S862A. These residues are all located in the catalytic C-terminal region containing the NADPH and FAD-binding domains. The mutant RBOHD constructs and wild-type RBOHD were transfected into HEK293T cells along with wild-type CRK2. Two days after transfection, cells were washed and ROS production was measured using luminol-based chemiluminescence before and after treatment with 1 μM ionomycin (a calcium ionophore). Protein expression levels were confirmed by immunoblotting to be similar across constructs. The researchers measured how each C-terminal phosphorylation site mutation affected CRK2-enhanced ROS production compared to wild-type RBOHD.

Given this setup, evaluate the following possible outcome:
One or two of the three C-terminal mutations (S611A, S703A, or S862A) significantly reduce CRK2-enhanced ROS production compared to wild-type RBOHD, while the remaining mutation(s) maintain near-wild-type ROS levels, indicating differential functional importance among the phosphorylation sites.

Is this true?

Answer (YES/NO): NO